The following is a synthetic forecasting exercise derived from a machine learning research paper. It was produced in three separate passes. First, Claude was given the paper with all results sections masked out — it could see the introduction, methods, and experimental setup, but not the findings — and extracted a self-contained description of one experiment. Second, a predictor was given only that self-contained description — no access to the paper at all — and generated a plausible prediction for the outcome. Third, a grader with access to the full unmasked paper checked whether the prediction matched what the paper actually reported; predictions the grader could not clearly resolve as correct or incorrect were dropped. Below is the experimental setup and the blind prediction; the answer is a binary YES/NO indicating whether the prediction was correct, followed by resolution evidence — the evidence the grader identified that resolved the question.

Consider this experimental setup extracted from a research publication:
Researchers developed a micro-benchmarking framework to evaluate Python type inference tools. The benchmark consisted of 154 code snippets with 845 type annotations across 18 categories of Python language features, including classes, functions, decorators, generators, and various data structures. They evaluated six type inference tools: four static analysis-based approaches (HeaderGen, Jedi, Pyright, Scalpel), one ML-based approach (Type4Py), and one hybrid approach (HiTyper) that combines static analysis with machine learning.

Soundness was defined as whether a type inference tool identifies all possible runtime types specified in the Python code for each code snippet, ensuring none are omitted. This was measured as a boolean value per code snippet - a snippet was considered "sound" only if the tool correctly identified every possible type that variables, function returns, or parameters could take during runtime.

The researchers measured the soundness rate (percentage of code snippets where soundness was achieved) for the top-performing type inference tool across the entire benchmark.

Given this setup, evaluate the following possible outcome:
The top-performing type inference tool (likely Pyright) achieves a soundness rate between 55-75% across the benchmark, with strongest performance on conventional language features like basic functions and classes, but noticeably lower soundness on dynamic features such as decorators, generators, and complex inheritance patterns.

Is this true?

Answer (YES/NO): NO